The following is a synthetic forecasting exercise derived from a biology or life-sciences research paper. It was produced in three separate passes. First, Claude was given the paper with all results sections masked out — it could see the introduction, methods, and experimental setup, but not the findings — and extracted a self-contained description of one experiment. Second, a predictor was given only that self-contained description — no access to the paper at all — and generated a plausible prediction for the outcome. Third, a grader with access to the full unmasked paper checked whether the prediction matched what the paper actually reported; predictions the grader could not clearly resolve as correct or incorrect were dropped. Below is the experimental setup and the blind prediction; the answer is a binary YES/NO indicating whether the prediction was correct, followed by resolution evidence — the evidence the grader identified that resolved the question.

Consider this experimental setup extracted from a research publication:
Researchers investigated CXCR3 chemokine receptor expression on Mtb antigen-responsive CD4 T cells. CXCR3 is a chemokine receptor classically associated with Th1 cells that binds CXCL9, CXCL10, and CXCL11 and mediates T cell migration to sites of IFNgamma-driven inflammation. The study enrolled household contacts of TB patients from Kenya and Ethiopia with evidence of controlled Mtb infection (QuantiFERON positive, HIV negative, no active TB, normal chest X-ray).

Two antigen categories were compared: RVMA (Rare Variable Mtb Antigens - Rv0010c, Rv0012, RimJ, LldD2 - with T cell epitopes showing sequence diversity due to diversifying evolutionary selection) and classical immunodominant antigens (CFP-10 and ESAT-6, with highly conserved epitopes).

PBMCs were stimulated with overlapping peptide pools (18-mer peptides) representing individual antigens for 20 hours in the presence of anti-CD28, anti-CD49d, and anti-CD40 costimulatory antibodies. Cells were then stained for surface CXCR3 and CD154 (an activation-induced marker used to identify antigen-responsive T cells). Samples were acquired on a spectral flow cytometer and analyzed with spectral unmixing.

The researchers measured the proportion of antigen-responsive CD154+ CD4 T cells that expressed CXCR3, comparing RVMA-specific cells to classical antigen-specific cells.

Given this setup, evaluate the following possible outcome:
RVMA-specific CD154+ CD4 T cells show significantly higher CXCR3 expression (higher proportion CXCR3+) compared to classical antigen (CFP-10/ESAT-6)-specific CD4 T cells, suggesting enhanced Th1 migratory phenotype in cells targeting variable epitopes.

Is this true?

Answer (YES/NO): NO